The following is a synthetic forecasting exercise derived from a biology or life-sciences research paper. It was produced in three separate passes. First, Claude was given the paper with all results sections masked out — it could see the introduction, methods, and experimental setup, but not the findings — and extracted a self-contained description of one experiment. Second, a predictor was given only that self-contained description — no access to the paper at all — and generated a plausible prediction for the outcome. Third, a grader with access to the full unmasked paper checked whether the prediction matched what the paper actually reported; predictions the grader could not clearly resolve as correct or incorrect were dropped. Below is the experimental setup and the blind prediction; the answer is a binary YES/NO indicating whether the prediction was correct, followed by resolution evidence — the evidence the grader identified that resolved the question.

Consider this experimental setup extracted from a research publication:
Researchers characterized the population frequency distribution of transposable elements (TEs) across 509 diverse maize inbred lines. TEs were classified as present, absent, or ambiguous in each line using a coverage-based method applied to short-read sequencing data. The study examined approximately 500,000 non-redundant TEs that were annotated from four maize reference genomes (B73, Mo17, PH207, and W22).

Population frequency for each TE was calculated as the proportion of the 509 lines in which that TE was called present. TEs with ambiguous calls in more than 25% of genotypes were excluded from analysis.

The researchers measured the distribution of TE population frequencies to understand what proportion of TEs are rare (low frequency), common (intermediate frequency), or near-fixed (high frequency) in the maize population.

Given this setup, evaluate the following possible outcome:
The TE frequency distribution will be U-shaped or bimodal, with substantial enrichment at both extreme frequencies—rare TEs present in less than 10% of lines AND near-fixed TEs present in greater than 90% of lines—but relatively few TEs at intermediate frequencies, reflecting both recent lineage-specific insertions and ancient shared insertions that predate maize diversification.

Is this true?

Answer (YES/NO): NO